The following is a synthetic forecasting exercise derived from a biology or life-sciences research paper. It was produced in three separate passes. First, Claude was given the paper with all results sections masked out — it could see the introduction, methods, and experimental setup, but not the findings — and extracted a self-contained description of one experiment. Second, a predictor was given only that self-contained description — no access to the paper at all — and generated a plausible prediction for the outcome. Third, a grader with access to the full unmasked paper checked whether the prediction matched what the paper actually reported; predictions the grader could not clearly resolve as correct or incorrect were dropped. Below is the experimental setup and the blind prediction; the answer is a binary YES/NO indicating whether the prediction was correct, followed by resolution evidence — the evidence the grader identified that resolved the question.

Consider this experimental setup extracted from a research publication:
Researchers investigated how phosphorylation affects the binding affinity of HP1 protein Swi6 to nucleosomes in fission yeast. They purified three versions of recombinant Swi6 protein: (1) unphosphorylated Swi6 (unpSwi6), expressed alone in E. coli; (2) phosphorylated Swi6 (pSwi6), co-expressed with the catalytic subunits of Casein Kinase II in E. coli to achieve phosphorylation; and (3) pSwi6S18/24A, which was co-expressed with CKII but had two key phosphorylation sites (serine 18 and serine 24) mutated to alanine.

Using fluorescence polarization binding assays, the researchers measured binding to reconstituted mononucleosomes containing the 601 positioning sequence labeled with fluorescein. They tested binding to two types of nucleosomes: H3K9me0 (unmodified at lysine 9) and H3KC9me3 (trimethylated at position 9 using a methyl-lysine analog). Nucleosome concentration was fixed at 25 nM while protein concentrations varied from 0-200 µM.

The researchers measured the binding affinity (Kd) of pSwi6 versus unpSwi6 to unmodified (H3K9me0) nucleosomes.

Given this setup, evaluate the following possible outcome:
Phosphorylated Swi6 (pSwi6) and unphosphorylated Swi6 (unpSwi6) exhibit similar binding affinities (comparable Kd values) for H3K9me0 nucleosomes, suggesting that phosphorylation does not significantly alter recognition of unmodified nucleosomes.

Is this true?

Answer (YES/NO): NO